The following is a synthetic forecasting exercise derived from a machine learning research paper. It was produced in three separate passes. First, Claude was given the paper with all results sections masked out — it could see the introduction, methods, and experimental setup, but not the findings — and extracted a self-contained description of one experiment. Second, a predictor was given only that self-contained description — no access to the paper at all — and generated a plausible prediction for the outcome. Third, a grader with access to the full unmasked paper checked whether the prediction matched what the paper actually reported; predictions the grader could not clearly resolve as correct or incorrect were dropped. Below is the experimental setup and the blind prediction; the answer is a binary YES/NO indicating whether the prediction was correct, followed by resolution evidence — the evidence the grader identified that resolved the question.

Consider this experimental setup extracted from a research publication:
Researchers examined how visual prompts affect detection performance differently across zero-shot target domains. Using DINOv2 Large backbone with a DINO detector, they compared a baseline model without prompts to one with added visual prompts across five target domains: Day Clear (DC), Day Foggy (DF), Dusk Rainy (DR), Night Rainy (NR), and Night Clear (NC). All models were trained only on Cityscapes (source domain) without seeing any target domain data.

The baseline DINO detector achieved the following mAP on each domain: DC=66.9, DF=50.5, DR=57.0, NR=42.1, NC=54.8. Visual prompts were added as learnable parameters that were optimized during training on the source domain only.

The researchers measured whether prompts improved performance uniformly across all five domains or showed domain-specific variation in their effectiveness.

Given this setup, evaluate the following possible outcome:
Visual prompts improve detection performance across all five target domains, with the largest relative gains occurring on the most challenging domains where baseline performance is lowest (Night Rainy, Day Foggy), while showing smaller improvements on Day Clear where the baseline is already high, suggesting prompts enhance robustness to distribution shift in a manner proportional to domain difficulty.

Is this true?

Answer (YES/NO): NO